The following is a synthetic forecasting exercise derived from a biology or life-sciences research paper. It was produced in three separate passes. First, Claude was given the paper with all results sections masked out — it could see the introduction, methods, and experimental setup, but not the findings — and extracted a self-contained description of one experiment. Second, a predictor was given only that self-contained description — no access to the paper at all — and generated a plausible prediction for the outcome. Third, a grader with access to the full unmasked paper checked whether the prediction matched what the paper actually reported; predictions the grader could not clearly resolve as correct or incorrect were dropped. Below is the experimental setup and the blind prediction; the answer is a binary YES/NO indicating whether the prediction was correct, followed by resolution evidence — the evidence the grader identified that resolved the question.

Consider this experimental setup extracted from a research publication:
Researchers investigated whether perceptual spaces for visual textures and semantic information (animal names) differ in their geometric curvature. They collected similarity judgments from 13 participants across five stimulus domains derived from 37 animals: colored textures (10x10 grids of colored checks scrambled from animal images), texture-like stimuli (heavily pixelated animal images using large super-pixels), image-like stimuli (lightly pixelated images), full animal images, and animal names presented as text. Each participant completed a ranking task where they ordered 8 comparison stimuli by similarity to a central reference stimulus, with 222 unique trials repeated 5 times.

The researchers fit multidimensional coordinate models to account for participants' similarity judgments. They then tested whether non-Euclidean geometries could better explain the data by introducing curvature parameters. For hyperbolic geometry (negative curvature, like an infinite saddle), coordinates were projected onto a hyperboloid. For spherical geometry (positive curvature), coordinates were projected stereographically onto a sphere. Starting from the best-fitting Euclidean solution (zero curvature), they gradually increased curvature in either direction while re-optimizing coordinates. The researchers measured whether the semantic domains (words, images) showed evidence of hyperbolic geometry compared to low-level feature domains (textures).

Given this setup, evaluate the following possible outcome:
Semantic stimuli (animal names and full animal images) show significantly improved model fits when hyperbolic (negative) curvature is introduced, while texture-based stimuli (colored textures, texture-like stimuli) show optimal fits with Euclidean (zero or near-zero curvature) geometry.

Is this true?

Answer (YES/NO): NO